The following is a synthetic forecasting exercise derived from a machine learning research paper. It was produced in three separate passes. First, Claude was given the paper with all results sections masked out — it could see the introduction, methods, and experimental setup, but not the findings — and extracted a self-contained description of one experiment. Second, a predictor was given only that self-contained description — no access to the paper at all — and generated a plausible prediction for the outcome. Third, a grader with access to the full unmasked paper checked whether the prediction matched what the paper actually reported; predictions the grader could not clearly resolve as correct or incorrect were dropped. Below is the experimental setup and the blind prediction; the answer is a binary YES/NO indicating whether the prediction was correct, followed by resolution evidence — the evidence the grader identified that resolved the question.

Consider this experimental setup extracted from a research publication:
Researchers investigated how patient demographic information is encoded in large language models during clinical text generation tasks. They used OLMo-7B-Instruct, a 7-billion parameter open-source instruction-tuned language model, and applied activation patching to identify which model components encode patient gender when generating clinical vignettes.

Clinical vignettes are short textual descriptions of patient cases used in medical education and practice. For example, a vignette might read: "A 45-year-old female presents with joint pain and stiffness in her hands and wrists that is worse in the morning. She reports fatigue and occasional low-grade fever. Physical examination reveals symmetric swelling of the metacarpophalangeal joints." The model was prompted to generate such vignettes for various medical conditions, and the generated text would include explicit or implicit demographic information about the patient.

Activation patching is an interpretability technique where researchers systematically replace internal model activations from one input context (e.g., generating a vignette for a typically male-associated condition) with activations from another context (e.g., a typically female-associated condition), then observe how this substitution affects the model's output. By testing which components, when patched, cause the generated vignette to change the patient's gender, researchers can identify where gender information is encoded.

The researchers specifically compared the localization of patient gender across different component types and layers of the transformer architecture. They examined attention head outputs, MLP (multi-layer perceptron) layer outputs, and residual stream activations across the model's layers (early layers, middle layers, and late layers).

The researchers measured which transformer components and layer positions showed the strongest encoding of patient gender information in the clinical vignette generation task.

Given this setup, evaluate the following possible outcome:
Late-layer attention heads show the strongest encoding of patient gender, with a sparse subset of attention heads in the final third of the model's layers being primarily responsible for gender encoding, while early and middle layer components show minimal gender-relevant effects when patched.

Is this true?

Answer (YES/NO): NO